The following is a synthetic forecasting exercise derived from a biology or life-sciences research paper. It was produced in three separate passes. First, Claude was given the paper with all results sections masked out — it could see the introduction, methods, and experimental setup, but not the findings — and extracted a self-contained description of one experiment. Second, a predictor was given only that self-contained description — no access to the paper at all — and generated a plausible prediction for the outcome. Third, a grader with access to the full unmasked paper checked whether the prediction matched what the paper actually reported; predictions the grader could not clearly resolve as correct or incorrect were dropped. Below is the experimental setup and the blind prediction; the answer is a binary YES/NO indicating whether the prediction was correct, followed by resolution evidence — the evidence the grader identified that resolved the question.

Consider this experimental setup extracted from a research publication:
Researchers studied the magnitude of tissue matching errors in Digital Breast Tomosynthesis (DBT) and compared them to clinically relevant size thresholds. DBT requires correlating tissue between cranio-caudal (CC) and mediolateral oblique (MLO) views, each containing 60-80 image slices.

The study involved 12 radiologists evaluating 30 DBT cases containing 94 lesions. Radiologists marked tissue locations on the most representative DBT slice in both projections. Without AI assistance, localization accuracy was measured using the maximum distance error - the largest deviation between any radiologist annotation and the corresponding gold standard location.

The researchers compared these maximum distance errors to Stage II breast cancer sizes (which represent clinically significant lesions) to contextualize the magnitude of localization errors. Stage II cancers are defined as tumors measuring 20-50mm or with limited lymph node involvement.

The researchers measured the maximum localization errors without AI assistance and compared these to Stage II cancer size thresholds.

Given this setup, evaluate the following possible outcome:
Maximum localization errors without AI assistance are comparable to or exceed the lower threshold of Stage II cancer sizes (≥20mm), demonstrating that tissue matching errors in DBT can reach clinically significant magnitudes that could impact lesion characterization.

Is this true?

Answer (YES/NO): YES